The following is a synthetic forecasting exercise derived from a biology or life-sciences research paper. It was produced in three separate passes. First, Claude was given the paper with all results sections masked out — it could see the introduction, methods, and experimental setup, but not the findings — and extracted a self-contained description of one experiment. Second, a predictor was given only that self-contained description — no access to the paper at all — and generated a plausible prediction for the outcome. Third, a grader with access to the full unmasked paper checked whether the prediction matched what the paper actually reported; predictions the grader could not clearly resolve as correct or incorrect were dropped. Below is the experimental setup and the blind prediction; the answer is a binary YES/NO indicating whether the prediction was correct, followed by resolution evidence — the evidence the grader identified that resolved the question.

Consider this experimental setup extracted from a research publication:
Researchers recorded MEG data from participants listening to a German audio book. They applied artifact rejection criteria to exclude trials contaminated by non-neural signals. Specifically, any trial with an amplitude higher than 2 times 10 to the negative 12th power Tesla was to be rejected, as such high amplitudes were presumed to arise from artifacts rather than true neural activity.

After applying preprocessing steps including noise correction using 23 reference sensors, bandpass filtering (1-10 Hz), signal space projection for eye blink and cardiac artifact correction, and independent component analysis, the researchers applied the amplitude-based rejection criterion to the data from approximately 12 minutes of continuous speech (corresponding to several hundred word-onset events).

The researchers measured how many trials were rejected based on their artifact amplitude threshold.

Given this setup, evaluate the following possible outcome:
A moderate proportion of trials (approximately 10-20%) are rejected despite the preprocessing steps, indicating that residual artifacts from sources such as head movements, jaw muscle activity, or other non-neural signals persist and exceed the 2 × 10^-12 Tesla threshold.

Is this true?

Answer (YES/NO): NO